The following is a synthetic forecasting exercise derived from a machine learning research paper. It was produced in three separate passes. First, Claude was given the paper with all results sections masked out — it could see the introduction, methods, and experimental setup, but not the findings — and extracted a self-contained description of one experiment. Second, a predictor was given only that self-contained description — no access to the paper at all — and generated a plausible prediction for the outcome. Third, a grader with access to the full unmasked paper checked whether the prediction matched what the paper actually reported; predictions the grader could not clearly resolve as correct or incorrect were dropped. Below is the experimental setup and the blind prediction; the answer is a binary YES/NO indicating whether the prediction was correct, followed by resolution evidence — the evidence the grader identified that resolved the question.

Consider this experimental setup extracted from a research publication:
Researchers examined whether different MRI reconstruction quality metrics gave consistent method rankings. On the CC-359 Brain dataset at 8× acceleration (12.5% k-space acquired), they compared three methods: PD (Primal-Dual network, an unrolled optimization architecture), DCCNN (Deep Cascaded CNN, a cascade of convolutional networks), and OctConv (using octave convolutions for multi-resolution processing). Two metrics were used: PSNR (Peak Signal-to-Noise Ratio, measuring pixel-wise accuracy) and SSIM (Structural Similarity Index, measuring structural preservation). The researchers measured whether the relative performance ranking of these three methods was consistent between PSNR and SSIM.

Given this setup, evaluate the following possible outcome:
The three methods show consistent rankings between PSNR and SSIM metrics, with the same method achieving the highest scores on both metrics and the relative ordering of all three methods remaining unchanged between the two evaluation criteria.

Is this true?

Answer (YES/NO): NO